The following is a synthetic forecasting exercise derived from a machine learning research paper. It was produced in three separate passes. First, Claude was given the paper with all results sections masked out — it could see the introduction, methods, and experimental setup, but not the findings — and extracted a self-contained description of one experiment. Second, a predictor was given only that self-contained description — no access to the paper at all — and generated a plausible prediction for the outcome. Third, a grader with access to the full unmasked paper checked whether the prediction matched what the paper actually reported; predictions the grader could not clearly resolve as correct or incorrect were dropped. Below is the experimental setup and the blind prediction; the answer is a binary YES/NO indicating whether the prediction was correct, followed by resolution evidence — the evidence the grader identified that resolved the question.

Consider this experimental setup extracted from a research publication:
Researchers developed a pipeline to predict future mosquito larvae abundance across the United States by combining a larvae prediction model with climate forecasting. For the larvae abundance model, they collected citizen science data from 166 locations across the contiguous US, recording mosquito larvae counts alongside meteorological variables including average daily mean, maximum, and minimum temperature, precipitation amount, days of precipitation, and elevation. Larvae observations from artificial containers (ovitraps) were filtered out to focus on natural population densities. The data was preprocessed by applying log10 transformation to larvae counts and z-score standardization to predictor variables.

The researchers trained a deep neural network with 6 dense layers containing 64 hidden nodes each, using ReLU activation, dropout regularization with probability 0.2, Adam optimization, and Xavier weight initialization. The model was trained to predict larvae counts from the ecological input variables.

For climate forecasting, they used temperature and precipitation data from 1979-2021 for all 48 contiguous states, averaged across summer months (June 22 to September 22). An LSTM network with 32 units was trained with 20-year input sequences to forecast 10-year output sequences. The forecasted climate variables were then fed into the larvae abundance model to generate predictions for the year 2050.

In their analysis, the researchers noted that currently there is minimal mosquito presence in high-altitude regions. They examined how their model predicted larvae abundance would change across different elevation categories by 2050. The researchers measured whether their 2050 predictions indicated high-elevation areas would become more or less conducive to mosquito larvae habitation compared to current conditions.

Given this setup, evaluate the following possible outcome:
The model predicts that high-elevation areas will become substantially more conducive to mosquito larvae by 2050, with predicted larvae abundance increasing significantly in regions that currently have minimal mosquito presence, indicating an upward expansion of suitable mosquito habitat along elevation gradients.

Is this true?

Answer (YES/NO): YES